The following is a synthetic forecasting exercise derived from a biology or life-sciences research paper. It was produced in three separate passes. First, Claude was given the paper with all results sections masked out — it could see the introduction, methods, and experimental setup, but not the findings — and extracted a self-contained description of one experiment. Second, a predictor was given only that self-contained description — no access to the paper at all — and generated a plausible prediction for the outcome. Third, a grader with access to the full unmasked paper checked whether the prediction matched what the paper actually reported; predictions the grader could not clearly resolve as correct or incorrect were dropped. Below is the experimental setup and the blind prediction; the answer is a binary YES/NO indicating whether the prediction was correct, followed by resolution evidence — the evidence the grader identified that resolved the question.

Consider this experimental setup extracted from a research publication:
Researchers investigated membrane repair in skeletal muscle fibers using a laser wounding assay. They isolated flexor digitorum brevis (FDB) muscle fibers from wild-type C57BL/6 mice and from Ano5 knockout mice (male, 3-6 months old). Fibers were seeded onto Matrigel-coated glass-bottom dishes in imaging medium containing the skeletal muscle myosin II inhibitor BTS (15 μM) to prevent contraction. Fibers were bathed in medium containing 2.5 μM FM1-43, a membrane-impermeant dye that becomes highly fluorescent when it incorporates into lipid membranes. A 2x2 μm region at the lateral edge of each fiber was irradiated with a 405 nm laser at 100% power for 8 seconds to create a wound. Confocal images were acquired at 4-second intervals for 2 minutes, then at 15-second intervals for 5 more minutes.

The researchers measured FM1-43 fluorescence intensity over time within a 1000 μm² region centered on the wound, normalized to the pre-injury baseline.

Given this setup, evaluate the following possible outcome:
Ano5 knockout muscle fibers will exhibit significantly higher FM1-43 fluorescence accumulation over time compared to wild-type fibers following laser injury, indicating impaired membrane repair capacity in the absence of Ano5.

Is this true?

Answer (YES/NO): YES